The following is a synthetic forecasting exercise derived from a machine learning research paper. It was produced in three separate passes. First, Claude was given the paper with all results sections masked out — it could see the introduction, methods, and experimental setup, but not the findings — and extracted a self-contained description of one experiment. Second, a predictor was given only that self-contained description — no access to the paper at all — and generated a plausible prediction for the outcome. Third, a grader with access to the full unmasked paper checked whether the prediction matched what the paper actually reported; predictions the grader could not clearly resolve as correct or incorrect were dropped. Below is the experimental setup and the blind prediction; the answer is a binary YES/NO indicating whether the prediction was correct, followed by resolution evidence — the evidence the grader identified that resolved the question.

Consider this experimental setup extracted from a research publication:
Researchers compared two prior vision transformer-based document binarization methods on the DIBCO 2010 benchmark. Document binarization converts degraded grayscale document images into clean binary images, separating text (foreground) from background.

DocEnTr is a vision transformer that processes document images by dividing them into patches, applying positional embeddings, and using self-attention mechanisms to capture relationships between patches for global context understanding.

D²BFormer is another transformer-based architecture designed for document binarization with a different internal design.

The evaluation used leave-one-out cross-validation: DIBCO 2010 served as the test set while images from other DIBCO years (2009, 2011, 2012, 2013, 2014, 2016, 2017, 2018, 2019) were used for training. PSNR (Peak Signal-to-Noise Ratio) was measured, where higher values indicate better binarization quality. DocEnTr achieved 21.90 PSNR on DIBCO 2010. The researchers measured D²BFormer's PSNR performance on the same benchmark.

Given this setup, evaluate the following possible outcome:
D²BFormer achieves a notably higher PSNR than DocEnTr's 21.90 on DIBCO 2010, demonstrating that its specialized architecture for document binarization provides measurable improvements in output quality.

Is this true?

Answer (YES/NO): YES